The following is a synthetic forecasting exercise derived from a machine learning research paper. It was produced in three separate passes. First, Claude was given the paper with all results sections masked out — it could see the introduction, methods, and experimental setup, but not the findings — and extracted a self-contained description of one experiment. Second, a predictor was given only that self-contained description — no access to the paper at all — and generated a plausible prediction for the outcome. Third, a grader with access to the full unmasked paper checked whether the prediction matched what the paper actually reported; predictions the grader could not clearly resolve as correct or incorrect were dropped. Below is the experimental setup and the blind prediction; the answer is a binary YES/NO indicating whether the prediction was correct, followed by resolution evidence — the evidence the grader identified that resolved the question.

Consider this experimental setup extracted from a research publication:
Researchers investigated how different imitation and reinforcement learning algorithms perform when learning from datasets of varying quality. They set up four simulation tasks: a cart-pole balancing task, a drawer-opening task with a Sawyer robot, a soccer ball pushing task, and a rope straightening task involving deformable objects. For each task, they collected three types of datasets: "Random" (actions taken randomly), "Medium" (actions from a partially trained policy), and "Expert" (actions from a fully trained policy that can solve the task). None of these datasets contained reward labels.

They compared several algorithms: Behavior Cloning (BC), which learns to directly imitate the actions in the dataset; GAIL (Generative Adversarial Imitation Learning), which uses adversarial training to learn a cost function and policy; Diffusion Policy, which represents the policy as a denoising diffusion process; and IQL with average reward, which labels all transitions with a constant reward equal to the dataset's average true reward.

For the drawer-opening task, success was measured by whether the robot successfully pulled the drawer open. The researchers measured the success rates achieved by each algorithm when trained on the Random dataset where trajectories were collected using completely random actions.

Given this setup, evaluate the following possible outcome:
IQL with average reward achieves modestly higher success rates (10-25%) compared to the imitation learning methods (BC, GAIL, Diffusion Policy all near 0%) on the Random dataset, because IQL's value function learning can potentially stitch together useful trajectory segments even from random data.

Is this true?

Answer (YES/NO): NO